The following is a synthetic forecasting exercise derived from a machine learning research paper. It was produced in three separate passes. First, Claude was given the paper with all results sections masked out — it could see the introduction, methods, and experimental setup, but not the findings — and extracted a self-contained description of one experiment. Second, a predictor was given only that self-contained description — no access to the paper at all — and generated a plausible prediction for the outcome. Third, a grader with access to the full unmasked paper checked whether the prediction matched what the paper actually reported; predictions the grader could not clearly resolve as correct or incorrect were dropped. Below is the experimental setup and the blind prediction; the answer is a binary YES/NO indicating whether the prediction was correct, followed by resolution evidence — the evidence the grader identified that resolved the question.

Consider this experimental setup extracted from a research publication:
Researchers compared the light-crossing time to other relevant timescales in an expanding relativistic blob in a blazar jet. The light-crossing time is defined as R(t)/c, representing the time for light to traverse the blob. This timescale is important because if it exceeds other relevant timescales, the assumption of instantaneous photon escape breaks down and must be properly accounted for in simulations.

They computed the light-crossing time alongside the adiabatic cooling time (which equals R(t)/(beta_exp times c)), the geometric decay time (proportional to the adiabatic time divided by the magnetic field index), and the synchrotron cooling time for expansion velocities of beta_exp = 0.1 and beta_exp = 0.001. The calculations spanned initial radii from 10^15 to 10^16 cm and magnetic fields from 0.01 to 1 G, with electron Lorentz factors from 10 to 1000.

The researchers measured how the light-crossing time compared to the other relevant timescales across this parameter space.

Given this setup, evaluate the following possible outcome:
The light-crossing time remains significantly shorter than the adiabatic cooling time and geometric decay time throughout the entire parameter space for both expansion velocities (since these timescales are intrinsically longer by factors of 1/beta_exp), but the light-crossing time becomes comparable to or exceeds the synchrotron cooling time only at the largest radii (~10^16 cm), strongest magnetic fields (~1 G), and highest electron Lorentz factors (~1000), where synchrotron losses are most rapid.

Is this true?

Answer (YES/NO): NO